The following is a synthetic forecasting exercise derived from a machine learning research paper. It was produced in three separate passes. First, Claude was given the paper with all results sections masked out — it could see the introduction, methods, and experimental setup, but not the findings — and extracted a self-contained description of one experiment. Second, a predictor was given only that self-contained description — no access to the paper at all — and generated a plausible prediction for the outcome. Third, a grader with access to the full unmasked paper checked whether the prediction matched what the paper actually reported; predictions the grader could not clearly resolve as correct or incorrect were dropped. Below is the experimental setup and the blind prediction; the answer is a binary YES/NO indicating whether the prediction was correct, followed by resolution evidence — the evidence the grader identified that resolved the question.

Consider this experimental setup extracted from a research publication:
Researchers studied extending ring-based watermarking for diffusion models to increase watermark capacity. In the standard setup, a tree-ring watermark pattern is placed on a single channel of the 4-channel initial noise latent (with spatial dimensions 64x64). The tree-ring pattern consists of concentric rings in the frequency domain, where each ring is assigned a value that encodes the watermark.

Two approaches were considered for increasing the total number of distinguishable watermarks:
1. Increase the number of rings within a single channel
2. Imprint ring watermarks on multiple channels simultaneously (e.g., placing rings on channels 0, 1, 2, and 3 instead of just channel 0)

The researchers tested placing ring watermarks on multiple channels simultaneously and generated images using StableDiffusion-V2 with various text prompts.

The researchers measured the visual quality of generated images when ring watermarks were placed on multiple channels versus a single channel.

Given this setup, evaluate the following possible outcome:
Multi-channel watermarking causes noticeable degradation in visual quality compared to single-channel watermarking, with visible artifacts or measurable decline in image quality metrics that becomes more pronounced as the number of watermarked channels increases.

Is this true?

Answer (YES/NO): YES